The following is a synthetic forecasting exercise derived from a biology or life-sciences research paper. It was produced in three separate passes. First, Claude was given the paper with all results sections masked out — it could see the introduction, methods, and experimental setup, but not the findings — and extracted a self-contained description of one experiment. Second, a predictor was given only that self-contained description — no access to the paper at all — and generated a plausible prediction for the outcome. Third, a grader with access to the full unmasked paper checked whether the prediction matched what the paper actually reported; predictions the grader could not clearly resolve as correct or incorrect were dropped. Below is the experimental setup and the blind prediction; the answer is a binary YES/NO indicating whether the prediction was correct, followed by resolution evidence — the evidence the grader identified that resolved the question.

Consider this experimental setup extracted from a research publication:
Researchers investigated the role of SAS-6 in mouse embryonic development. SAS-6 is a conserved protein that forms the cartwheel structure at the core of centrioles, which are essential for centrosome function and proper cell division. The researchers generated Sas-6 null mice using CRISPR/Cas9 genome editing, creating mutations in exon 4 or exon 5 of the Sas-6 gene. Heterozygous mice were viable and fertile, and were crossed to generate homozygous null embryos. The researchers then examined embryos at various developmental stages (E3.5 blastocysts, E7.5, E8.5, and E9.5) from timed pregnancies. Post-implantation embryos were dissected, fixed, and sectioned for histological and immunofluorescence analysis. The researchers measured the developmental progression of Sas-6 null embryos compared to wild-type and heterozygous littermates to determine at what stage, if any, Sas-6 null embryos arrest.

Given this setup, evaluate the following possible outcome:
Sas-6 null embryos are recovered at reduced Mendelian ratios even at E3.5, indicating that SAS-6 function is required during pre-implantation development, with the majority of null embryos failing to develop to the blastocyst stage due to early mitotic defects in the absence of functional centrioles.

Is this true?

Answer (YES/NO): NO